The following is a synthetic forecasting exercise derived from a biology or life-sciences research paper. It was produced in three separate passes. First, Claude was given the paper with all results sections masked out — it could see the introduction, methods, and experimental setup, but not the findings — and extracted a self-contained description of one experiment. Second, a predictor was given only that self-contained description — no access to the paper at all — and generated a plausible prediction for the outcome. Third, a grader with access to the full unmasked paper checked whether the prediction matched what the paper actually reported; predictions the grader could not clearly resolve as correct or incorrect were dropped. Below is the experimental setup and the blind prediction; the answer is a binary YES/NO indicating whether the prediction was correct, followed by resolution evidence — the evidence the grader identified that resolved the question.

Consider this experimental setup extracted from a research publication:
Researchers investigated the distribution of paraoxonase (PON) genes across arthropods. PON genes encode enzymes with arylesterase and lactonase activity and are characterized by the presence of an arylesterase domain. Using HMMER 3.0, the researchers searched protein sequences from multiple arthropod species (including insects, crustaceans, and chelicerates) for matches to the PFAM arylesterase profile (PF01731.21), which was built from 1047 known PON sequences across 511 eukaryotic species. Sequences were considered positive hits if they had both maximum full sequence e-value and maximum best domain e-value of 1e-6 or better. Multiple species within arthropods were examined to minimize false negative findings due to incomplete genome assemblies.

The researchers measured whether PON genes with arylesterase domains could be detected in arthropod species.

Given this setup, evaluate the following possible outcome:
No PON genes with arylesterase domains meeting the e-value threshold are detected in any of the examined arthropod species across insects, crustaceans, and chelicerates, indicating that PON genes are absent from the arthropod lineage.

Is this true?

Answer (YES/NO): YES